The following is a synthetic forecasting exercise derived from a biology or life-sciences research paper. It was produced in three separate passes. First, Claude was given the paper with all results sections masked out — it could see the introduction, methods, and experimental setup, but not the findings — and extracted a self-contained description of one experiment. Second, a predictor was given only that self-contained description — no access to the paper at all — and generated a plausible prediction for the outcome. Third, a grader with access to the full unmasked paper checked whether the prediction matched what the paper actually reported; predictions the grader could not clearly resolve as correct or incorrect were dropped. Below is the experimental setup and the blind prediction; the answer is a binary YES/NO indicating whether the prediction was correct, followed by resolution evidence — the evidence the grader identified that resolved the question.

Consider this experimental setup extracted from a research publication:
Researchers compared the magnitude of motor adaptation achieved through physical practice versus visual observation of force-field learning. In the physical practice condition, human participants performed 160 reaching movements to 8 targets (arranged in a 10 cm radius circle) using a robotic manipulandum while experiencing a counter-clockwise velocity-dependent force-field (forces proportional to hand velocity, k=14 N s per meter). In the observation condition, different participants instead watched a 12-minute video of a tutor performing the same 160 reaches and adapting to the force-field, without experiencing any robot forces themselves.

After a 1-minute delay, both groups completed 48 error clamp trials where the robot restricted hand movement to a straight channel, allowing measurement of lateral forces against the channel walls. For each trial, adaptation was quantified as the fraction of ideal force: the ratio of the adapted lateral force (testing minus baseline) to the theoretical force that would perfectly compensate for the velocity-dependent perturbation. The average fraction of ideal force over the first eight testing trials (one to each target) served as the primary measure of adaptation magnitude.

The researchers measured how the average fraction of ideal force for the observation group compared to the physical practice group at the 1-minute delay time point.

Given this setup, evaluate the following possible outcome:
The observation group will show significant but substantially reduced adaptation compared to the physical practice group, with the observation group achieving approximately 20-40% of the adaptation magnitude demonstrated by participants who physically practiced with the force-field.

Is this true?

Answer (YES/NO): YES